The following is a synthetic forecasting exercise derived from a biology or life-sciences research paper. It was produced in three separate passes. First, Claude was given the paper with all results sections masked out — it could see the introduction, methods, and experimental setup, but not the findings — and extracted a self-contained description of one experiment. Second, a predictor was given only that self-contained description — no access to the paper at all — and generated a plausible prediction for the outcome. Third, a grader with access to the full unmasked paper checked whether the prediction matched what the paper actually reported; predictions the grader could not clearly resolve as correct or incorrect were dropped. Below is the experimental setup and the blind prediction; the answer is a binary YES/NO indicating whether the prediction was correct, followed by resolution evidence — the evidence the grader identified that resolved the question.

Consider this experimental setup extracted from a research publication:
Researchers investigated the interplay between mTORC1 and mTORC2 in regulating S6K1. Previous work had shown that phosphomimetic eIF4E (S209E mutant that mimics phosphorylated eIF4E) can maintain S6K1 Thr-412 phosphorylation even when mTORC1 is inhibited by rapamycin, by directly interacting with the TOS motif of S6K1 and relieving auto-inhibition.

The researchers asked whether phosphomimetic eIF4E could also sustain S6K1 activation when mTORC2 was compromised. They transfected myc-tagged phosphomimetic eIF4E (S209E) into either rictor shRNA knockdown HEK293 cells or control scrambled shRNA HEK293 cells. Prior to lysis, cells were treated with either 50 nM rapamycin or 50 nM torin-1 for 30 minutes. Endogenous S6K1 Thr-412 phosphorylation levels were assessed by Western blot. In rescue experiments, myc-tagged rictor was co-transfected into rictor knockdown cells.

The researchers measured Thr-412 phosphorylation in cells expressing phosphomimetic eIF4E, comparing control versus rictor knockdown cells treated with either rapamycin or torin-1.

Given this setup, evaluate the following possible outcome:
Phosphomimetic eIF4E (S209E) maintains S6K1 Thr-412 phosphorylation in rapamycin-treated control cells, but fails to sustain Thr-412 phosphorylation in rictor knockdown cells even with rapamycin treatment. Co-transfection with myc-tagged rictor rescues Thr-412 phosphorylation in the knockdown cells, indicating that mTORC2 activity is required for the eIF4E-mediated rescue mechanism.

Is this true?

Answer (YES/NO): YES